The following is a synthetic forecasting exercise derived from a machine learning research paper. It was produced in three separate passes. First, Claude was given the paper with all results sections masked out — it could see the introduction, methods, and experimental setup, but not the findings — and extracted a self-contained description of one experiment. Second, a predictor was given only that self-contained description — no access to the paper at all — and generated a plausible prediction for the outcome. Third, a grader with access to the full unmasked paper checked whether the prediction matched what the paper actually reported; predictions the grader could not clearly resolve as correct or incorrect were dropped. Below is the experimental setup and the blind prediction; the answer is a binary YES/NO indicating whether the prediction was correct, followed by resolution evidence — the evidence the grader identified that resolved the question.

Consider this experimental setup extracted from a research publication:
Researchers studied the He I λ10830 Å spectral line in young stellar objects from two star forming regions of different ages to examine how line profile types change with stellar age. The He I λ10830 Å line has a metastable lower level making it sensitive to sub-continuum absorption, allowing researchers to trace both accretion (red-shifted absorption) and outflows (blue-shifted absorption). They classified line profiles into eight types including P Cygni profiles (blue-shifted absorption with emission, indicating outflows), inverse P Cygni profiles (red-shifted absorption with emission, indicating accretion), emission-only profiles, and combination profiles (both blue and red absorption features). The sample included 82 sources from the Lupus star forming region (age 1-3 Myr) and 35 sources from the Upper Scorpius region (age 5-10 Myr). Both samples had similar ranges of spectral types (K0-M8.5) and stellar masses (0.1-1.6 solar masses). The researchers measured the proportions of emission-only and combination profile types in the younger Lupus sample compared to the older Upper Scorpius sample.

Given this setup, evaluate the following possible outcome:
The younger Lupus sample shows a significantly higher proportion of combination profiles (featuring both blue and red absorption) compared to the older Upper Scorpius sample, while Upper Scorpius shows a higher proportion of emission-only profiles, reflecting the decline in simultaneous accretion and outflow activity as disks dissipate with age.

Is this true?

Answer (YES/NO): NO